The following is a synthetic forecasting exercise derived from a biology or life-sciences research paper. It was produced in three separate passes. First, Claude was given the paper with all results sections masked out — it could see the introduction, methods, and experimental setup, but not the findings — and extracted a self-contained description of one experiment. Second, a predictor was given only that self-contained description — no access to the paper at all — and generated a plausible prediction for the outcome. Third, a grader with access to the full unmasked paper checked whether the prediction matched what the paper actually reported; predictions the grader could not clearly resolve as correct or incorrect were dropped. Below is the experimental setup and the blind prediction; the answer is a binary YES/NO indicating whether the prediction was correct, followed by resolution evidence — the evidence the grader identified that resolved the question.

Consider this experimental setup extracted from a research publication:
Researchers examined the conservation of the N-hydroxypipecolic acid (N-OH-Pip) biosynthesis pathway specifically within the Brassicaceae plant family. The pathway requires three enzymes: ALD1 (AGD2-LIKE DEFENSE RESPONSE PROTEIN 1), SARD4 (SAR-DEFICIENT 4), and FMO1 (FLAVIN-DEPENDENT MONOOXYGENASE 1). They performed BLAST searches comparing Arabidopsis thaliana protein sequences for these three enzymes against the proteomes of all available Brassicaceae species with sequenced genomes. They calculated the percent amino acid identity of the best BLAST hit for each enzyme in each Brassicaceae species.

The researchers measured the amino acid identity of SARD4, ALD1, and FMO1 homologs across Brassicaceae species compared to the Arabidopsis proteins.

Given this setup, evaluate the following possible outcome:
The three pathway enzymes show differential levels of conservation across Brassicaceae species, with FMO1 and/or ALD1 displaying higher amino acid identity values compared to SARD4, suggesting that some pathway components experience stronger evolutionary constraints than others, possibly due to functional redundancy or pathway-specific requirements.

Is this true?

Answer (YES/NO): NO